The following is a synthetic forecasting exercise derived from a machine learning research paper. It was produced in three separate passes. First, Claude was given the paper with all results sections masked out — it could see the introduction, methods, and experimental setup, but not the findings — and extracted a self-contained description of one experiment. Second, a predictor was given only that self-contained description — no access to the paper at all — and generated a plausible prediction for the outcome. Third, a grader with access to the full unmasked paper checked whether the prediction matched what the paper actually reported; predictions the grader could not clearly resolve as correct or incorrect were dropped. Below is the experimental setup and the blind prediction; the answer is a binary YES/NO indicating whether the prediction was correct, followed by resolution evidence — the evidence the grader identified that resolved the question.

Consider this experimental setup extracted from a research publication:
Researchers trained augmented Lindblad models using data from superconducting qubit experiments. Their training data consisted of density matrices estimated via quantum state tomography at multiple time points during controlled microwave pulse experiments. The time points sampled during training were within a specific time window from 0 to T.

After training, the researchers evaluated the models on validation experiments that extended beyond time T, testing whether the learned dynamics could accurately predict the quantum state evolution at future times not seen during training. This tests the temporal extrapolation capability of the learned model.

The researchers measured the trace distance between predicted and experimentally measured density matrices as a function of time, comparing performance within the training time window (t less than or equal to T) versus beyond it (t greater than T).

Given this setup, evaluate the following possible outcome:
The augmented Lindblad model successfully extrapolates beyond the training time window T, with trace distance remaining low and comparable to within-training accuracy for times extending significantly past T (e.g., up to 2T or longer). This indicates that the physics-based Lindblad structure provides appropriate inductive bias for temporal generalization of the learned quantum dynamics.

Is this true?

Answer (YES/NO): NO